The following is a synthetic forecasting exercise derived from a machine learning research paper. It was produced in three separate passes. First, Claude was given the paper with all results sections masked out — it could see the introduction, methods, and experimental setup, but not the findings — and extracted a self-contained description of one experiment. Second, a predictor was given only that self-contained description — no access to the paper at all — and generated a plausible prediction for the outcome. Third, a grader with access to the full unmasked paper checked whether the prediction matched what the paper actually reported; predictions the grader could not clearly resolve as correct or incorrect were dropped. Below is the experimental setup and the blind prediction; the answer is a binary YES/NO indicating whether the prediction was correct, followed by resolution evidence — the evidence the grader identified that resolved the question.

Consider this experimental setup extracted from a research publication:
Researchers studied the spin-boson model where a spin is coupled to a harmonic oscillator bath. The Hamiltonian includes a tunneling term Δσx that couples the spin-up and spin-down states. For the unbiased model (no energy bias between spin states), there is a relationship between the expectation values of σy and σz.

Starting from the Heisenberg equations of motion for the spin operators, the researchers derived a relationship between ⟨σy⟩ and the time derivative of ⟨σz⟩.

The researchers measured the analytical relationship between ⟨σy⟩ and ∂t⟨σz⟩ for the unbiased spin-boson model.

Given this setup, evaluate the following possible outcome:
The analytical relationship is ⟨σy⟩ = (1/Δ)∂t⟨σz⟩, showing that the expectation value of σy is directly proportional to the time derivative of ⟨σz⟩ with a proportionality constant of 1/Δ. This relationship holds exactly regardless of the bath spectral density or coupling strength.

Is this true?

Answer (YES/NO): NO